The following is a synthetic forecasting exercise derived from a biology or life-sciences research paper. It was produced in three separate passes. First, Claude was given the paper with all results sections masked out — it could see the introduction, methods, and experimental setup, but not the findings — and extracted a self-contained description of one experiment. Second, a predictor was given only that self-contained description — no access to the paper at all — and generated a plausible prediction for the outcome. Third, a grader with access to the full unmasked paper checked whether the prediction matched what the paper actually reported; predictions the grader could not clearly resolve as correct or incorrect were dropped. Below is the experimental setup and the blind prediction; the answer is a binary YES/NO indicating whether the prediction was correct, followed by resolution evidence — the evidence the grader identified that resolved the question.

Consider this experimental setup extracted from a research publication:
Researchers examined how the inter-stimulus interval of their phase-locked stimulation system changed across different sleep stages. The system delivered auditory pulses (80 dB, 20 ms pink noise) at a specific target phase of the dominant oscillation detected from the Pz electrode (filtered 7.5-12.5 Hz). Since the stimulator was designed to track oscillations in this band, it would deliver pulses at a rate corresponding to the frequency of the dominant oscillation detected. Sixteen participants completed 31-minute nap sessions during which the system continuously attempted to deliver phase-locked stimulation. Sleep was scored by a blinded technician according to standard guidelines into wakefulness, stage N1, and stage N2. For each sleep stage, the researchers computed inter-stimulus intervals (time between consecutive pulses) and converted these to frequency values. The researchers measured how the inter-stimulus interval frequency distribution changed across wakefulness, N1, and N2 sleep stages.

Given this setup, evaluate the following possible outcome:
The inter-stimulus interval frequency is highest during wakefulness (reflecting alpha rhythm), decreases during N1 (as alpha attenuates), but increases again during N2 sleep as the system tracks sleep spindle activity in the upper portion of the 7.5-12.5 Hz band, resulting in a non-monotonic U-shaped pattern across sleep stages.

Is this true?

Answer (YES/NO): NO